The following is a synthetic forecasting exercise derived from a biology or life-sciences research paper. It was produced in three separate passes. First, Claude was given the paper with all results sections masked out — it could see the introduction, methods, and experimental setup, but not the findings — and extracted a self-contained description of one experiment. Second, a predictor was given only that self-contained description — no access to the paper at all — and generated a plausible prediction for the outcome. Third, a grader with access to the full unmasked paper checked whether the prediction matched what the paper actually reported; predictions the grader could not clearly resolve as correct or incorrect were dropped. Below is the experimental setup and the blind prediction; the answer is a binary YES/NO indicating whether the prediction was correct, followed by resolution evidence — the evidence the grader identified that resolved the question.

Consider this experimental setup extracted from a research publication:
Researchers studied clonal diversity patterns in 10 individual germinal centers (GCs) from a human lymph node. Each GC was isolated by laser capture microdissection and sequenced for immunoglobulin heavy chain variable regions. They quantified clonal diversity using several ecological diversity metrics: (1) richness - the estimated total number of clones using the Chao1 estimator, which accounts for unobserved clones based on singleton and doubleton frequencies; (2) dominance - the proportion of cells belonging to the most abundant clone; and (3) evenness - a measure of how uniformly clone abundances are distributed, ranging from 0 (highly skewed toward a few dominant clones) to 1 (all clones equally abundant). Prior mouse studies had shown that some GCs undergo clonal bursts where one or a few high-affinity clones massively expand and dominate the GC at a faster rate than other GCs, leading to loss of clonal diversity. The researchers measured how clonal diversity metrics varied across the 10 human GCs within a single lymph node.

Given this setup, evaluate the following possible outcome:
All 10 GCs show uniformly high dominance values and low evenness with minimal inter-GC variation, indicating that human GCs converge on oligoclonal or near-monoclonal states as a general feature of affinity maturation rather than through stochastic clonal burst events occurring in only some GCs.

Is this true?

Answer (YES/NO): NO